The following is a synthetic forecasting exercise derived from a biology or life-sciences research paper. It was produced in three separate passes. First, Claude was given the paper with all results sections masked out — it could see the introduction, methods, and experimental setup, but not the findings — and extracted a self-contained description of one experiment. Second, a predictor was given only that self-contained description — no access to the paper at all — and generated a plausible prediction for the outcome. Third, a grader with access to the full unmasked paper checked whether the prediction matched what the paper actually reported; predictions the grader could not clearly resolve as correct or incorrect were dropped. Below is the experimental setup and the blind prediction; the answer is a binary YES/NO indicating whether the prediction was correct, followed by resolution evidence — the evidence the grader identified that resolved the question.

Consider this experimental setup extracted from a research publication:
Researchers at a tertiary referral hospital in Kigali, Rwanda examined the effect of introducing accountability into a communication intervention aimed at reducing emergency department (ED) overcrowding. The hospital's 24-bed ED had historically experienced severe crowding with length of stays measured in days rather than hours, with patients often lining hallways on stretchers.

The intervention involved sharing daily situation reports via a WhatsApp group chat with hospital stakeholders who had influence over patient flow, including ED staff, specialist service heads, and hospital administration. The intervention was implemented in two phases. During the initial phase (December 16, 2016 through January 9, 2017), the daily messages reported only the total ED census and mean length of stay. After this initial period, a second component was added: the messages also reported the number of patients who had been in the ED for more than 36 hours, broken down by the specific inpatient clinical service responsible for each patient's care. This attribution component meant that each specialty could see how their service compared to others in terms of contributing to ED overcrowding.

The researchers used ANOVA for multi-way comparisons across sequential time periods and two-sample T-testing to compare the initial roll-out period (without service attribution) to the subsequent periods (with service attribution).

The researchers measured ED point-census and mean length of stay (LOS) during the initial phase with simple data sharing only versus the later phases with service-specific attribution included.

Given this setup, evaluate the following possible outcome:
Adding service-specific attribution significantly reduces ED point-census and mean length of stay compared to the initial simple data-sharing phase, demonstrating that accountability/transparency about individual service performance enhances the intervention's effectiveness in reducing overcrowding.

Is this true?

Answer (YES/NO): YES